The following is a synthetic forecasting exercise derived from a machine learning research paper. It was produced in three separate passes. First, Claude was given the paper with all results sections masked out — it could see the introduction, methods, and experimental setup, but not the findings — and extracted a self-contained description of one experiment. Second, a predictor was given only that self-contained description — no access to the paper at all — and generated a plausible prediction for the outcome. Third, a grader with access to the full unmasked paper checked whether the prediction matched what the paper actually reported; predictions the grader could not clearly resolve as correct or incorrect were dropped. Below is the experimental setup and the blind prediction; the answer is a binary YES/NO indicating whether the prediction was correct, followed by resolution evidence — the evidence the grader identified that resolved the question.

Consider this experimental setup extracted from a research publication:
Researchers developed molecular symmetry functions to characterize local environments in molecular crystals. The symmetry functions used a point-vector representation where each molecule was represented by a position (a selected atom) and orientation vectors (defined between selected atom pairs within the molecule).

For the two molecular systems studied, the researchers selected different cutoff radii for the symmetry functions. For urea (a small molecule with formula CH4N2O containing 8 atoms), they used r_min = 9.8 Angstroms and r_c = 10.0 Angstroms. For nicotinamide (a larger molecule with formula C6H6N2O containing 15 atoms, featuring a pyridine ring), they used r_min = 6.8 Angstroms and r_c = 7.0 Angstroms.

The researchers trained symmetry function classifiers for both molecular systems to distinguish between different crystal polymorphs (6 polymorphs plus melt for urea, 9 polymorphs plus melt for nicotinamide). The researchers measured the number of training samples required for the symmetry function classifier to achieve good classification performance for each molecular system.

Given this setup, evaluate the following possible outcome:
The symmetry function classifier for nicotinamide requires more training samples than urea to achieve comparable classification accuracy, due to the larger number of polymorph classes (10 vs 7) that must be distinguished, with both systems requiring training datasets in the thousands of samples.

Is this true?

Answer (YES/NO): YES